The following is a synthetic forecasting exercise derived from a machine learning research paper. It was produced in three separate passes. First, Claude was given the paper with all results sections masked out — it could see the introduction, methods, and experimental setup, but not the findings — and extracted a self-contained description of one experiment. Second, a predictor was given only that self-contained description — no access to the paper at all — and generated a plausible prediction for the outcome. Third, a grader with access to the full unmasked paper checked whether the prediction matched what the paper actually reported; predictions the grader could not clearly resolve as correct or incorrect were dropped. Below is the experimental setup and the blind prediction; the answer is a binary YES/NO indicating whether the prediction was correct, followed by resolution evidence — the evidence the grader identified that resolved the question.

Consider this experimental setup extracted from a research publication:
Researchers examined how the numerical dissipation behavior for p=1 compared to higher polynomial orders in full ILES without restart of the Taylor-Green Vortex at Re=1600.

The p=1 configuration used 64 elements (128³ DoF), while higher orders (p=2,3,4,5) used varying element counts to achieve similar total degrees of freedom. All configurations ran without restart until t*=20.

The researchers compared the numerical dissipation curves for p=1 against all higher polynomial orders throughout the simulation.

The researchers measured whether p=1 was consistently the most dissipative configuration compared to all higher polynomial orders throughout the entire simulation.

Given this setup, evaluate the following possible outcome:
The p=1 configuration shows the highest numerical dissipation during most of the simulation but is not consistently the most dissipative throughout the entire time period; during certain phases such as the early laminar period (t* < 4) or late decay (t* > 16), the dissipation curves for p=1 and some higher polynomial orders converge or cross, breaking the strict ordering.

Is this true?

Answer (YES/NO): NO